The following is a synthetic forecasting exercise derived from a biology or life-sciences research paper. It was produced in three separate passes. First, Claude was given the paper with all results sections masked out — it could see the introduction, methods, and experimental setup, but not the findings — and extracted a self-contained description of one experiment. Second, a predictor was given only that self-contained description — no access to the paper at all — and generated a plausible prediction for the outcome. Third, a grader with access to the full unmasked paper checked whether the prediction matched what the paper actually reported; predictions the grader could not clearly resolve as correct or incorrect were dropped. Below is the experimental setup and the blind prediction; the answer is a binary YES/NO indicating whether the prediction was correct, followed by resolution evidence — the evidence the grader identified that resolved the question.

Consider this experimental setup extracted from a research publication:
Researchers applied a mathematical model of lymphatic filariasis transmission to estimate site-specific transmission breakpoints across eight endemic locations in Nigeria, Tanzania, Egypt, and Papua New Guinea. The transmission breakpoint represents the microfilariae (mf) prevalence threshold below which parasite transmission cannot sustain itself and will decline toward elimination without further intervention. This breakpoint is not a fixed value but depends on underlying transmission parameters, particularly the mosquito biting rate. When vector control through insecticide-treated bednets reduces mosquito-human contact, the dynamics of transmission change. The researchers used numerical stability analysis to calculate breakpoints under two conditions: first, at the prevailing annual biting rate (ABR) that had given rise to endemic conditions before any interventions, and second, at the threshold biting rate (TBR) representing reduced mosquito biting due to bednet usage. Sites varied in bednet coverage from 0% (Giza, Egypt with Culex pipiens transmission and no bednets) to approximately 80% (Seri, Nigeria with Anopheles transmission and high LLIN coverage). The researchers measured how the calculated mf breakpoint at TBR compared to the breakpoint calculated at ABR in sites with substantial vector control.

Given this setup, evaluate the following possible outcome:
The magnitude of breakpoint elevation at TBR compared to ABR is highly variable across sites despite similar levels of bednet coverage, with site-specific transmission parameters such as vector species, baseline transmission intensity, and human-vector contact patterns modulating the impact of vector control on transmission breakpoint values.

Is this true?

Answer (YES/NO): NO